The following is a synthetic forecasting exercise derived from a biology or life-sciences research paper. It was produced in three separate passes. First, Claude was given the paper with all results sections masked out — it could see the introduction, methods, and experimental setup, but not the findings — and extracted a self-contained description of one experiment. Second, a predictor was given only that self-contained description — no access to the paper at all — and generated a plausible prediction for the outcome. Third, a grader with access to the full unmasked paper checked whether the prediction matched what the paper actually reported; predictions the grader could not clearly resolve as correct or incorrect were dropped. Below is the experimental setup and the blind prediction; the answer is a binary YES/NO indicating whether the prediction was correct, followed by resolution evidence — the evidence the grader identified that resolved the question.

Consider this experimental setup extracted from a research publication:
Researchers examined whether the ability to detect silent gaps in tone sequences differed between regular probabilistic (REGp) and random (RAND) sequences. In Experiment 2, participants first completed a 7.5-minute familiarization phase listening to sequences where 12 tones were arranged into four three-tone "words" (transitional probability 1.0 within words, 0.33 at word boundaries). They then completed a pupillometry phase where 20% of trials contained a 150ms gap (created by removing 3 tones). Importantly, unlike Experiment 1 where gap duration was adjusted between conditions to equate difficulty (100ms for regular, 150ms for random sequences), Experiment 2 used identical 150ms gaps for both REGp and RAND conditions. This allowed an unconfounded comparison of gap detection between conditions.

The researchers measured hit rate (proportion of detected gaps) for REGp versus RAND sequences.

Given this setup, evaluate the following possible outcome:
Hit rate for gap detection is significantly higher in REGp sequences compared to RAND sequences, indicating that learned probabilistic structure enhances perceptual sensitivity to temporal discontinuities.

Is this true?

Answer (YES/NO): YES